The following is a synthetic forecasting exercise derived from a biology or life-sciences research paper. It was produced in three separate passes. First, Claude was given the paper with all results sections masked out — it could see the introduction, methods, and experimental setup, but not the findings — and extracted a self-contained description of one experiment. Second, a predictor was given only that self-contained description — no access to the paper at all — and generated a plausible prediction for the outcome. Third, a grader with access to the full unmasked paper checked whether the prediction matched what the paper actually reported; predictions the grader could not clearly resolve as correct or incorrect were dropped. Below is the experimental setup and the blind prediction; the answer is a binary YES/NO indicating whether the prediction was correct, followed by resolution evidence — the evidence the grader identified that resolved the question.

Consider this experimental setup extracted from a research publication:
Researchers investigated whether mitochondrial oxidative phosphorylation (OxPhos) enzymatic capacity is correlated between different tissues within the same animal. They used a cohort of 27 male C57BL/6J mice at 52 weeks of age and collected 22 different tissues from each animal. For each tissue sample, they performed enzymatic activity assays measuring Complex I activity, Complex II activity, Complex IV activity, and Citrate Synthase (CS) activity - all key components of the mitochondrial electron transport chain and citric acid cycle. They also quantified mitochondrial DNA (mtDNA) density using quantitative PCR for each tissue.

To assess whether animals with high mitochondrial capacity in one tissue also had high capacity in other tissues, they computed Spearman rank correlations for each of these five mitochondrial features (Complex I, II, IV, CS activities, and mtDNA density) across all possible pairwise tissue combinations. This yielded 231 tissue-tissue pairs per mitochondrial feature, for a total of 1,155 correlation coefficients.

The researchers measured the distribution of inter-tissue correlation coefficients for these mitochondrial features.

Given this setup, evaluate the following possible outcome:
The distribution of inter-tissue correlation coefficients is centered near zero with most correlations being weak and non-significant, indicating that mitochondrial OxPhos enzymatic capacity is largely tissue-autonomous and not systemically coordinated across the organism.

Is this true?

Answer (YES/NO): YES